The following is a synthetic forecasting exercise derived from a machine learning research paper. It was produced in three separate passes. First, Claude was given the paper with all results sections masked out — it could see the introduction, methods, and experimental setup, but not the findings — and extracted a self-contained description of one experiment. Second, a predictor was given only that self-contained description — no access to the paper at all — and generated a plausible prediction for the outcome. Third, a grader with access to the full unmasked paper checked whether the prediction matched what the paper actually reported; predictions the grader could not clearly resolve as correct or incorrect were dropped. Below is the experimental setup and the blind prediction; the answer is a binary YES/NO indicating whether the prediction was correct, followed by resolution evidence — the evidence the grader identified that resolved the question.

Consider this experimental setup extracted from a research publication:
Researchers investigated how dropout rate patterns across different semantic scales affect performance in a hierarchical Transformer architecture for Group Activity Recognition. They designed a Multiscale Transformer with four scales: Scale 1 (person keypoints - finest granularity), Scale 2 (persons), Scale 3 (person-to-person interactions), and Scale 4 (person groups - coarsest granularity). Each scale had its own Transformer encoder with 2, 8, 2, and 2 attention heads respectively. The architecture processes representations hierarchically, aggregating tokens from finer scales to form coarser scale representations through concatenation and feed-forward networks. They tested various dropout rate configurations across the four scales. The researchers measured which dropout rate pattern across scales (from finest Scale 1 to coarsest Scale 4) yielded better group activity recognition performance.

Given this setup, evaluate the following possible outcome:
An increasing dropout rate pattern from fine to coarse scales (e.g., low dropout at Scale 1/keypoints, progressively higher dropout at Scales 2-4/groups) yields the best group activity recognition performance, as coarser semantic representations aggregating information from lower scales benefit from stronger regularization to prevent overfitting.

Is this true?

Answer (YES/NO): NO